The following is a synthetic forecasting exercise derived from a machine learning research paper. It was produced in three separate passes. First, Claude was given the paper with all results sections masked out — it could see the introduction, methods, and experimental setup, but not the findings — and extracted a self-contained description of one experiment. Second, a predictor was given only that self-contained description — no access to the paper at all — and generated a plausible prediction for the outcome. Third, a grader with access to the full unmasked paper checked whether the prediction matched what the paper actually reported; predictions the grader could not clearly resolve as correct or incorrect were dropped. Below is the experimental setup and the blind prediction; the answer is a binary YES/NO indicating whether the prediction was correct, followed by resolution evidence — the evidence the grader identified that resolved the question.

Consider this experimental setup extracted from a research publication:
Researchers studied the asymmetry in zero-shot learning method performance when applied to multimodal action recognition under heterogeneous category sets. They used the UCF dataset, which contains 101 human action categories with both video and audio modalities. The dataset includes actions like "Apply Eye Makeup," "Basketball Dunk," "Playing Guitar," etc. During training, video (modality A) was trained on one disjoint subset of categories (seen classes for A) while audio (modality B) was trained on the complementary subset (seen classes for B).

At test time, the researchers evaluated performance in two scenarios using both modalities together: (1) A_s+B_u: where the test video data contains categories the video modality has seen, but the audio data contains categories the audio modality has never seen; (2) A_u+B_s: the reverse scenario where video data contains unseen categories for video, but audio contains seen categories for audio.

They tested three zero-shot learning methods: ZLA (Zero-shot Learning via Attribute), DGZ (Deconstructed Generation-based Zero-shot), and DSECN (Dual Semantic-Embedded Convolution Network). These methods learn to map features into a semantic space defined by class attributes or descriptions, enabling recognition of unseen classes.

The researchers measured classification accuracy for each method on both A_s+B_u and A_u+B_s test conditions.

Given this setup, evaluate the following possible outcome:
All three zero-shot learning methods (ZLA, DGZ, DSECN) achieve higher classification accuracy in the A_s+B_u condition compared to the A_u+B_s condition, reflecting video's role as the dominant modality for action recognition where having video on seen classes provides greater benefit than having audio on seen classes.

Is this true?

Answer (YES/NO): NO